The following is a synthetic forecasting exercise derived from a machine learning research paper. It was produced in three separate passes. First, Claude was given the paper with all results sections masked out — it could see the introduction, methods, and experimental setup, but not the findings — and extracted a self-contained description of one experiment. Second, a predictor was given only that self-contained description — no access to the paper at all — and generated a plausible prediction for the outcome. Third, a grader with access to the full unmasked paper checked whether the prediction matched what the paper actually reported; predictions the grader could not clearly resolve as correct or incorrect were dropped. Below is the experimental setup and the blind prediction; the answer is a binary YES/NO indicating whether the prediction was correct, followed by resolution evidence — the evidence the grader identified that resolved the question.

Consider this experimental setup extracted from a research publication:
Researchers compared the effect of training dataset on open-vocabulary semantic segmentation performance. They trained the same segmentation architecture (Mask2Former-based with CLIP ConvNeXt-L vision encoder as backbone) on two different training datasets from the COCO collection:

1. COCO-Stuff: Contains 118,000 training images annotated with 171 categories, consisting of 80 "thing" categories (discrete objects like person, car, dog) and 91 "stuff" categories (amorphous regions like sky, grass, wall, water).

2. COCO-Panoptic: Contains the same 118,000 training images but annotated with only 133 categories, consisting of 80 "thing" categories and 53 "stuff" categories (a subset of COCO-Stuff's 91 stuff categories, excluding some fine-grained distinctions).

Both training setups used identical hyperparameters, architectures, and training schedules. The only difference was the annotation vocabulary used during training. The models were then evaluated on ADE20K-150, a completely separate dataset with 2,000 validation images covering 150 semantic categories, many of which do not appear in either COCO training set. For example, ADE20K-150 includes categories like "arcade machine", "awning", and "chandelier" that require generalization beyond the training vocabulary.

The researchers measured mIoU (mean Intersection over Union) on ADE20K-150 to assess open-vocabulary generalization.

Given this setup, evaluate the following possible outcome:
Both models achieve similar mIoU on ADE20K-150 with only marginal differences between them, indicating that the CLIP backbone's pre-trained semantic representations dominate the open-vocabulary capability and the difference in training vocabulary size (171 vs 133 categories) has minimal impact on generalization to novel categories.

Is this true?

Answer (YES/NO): NO